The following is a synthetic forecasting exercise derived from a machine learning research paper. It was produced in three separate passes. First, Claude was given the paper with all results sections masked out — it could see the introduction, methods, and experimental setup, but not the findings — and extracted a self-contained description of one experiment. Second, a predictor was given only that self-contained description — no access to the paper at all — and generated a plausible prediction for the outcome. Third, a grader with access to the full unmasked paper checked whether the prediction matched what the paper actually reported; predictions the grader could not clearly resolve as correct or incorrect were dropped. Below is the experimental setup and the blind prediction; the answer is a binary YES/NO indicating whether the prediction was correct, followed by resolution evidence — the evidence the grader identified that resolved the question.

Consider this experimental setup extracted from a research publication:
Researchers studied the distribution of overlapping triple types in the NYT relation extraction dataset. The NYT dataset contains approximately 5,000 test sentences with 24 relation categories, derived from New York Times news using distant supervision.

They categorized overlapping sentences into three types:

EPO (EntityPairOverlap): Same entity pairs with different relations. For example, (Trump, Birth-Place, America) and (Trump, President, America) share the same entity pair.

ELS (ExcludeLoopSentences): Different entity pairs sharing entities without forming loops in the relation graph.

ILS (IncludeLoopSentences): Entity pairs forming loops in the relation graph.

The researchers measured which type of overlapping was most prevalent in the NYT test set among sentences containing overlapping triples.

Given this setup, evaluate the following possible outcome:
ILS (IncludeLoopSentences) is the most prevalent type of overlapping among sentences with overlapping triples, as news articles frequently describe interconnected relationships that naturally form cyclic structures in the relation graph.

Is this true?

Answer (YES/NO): NO